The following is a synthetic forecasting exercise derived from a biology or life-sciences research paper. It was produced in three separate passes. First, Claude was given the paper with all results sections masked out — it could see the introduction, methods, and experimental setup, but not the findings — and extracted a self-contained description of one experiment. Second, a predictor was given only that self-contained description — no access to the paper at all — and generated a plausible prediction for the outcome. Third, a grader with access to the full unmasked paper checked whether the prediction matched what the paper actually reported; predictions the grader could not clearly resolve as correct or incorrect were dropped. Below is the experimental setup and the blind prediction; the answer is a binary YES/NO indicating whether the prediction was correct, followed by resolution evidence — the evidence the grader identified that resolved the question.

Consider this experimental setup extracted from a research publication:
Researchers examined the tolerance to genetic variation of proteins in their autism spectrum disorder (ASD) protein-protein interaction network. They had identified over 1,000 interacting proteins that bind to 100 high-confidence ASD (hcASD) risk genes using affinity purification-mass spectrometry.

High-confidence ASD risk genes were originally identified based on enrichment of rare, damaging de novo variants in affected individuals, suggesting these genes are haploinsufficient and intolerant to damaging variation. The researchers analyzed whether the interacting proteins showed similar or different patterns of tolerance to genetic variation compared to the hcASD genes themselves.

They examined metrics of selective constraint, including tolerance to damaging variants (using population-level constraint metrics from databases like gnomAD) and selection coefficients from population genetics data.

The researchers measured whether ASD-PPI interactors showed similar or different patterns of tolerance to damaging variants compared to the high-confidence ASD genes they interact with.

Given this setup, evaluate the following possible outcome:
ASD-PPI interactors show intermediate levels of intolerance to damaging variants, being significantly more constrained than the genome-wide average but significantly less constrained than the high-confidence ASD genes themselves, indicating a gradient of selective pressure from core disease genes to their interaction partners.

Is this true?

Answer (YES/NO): YES